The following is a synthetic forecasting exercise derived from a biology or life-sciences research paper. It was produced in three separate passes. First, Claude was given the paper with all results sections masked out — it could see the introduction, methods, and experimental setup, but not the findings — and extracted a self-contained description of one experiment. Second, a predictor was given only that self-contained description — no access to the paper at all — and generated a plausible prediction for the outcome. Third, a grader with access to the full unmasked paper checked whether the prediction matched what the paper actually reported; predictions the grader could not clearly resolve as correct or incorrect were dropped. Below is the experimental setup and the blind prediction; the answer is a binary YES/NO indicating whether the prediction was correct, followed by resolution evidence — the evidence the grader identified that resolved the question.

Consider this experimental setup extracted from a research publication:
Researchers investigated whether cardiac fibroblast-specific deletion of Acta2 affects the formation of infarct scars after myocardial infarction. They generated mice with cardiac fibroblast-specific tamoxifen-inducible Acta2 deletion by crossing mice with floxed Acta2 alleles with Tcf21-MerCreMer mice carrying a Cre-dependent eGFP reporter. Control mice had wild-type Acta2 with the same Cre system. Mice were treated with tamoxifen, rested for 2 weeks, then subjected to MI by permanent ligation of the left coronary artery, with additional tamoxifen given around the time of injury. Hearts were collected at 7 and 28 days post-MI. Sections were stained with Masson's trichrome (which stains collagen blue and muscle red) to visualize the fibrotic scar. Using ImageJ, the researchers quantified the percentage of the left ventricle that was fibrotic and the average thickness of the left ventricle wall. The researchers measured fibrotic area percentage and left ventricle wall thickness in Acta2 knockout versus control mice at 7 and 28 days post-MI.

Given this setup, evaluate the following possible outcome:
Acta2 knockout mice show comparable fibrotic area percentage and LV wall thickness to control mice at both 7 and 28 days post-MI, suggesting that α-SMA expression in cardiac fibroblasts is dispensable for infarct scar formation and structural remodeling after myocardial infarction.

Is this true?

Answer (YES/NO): YES